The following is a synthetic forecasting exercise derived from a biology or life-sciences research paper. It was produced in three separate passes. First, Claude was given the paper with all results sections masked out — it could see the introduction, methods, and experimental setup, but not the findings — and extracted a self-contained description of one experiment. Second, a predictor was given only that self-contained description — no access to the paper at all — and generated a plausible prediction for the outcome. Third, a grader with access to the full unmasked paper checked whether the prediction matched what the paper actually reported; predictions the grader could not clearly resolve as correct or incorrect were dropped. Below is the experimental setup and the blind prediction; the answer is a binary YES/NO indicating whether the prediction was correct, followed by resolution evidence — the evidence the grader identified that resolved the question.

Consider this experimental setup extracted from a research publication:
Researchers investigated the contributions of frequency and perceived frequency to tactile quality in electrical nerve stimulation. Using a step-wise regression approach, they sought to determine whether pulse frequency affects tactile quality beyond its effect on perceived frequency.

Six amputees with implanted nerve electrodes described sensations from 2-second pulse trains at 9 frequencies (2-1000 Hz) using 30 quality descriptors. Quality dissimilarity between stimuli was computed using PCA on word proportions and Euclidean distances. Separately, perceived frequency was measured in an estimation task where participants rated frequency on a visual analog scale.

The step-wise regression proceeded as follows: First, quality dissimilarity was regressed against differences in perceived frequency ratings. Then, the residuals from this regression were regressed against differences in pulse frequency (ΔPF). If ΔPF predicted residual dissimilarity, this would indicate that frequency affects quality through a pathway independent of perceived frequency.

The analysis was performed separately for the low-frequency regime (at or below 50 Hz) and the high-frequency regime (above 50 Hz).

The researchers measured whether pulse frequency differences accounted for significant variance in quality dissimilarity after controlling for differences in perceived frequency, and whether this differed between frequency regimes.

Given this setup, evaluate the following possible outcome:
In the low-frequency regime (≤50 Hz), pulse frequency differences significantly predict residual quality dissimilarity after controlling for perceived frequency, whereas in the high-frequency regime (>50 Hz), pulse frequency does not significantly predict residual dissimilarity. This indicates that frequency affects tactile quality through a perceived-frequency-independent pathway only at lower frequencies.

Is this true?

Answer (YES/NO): NO